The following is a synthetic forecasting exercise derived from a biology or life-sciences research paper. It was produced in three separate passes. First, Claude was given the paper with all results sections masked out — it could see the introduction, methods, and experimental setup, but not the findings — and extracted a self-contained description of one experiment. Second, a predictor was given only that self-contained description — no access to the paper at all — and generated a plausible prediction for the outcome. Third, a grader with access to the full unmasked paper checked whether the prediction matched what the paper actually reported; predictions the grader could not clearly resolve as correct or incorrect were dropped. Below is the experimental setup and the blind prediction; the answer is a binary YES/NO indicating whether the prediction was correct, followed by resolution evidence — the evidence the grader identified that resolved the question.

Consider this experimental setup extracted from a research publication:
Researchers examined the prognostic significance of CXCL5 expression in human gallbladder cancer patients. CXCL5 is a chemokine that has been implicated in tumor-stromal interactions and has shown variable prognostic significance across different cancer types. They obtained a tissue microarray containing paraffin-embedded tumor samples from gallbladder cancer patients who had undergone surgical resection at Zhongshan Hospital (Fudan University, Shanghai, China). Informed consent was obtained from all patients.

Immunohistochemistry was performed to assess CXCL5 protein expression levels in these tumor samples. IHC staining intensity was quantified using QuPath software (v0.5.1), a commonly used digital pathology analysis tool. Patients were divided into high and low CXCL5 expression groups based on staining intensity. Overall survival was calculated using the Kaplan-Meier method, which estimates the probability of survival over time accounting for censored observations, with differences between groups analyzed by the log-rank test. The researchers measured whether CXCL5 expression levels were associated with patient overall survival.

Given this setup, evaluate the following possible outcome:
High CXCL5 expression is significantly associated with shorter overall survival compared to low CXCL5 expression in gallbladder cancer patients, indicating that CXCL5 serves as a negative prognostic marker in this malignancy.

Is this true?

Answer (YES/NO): YES